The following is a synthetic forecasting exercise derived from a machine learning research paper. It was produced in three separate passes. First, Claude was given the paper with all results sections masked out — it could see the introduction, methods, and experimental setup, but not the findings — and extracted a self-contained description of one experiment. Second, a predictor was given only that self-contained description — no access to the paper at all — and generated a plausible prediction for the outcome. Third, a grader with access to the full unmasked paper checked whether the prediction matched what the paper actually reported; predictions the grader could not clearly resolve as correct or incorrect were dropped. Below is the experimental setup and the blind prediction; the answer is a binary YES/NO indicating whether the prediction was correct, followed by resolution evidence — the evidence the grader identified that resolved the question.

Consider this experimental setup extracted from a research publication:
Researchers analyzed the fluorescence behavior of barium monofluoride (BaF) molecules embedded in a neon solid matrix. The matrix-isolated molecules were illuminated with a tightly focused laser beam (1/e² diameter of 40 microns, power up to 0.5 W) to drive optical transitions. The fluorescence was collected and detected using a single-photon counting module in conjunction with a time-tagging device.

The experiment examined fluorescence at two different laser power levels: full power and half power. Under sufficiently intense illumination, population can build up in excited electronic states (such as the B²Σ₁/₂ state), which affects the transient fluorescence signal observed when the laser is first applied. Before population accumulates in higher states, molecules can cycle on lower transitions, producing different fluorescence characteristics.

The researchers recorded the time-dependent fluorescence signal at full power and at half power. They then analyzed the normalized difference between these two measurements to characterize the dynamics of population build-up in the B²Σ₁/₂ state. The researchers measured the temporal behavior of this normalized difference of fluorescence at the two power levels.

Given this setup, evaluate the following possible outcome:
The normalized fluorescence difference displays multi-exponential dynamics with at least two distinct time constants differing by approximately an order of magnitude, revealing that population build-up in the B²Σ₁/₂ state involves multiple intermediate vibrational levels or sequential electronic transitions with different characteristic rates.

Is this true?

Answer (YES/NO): NO